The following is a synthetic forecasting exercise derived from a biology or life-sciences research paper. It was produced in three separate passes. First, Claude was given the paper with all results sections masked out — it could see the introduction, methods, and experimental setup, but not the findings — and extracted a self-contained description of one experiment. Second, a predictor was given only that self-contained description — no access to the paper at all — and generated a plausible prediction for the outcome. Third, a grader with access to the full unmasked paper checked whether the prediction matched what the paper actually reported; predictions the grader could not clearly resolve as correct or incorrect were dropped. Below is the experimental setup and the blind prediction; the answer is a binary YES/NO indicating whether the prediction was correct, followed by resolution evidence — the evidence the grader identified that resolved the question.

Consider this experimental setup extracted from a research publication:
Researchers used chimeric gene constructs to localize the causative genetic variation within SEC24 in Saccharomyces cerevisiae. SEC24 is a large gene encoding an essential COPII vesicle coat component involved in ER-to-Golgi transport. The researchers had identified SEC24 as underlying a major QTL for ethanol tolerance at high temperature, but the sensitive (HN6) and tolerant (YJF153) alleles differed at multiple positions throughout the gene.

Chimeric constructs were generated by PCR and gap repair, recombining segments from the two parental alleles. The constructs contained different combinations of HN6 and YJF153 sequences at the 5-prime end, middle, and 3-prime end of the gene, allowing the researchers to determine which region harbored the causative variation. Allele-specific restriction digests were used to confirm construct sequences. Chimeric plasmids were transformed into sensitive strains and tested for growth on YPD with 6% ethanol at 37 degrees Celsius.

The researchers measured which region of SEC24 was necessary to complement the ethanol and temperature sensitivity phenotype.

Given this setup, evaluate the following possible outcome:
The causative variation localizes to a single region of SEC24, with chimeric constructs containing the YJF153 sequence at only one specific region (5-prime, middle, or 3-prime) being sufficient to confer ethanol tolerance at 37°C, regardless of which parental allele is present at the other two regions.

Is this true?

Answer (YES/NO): YES